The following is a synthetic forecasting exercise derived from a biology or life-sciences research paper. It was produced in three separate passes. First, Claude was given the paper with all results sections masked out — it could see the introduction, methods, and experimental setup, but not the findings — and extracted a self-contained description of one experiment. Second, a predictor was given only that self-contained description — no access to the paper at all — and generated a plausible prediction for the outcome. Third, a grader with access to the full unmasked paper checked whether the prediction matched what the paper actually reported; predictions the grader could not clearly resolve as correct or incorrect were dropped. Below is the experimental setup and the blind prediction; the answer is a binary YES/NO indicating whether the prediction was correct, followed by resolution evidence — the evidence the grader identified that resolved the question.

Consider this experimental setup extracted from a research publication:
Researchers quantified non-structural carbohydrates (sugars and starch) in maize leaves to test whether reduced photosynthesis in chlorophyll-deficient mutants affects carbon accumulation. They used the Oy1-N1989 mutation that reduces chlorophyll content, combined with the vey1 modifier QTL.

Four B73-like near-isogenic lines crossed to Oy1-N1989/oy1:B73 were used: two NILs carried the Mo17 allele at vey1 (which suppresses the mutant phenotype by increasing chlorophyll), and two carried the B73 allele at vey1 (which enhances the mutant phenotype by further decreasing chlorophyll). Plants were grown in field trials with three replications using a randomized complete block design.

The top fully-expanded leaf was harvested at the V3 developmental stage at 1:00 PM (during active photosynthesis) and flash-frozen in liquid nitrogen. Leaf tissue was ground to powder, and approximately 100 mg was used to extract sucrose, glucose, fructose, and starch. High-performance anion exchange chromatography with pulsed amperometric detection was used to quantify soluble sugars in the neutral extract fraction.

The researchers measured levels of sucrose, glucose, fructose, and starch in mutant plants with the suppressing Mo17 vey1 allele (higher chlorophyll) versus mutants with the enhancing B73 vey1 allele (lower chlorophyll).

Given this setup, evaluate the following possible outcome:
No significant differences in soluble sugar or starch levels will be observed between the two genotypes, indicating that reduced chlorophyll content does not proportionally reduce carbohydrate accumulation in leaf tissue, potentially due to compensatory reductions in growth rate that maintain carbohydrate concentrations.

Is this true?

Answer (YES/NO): NO